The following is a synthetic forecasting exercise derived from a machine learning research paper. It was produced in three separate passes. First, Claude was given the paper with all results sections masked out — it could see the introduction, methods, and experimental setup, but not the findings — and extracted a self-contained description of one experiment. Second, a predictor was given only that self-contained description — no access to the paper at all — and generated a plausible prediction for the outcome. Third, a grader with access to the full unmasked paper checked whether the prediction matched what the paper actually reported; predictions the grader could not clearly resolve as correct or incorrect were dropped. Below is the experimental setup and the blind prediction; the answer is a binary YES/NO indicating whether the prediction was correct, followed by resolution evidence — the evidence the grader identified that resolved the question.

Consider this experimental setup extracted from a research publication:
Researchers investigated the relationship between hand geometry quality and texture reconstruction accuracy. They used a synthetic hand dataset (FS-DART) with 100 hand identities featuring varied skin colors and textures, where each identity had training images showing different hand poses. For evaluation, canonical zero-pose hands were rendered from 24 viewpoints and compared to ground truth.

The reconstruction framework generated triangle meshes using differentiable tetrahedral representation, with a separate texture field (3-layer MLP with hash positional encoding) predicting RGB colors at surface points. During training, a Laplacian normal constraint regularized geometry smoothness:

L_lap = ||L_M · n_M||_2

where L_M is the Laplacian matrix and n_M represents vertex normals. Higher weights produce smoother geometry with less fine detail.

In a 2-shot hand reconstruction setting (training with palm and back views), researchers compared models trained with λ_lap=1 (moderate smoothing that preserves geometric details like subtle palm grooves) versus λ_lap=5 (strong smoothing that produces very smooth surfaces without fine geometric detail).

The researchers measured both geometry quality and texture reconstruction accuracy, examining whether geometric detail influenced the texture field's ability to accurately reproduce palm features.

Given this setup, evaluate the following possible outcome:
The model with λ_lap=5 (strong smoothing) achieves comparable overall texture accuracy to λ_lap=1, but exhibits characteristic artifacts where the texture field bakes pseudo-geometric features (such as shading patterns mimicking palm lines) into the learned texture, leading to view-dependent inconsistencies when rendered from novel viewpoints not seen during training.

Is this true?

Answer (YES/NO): NO